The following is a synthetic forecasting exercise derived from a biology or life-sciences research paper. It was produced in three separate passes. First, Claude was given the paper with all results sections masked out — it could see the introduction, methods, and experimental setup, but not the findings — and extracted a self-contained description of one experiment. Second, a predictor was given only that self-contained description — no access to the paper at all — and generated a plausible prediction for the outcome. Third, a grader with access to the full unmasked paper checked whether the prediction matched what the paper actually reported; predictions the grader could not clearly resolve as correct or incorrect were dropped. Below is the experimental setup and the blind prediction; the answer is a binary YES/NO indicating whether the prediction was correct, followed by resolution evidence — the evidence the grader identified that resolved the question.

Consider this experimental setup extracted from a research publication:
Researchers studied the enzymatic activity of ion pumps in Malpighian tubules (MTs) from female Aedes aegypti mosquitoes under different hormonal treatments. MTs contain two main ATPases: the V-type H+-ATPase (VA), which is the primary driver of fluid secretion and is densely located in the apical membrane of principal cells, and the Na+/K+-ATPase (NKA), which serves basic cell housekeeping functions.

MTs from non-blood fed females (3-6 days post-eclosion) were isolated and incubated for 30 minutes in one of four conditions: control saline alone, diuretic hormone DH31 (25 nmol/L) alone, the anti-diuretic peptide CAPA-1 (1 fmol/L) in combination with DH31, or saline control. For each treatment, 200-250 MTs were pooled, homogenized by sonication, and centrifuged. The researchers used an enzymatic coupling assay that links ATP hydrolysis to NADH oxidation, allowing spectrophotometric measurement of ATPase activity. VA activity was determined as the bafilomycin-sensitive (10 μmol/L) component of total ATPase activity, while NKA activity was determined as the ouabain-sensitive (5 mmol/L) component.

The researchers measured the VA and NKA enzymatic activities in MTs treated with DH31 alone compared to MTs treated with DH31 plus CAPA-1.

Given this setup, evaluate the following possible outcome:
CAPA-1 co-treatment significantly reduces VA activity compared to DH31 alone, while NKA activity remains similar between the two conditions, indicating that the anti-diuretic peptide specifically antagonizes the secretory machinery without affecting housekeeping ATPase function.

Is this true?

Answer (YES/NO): YES